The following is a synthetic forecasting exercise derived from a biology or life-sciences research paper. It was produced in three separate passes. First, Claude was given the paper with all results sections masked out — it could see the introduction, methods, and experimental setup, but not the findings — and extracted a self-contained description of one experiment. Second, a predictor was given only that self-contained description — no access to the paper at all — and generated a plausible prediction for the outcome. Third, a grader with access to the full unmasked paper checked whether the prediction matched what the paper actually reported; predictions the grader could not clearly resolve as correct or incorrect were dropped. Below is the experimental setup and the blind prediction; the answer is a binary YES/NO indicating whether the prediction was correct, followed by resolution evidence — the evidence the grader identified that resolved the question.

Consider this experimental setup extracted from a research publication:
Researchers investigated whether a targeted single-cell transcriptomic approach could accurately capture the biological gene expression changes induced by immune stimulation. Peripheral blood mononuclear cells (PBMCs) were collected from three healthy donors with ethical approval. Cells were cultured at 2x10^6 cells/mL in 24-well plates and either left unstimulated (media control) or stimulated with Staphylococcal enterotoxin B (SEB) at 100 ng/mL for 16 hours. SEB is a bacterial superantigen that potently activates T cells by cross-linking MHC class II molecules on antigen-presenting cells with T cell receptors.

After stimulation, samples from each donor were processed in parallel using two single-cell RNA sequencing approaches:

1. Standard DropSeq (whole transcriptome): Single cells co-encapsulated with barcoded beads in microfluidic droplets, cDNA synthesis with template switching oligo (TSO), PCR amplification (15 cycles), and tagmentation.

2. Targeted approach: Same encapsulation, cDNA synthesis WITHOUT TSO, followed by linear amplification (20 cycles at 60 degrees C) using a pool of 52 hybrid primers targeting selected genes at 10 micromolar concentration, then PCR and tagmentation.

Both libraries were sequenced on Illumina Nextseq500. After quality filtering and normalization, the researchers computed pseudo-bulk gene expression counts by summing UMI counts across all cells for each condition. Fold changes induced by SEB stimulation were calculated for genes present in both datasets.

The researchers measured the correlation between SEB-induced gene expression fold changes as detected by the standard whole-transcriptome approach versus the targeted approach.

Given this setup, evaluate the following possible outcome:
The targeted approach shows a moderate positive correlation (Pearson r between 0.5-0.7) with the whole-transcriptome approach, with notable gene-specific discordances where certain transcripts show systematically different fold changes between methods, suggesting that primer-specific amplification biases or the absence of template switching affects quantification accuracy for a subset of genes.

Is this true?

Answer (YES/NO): NO